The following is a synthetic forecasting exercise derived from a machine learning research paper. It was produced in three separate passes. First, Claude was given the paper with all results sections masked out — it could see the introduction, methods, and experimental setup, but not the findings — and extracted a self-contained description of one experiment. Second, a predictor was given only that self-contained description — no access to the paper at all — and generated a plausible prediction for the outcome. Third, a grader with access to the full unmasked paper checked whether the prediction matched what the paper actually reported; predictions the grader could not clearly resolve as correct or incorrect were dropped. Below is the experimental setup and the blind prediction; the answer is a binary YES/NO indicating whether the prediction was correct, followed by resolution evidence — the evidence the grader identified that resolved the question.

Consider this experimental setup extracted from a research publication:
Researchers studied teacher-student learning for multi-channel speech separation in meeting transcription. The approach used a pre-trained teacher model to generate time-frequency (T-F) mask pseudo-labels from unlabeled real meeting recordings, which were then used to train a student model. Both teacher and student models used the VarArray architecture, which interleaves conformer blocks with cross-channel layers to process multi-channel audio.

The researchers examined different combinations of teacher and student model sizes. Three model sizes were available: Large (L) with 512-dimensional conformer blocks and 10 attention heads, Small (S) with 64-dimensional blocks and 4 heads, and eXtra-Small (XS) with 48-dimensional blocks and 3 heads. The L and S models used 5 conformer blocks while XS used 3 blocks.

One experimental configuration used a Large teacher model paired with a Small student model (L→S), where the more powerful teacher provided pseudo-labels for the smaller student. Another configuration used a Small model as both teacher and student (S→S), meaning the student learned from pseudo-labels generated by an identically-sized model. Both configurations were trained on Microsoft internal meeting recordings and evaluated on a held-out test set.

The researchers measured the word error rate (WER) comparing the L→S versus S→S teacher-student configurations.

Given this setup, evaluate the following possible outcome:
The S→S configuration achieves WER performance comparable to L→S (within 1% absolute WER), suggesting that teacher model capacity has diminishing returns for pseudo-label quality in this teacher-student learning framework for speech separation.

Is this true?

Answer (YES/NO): YES